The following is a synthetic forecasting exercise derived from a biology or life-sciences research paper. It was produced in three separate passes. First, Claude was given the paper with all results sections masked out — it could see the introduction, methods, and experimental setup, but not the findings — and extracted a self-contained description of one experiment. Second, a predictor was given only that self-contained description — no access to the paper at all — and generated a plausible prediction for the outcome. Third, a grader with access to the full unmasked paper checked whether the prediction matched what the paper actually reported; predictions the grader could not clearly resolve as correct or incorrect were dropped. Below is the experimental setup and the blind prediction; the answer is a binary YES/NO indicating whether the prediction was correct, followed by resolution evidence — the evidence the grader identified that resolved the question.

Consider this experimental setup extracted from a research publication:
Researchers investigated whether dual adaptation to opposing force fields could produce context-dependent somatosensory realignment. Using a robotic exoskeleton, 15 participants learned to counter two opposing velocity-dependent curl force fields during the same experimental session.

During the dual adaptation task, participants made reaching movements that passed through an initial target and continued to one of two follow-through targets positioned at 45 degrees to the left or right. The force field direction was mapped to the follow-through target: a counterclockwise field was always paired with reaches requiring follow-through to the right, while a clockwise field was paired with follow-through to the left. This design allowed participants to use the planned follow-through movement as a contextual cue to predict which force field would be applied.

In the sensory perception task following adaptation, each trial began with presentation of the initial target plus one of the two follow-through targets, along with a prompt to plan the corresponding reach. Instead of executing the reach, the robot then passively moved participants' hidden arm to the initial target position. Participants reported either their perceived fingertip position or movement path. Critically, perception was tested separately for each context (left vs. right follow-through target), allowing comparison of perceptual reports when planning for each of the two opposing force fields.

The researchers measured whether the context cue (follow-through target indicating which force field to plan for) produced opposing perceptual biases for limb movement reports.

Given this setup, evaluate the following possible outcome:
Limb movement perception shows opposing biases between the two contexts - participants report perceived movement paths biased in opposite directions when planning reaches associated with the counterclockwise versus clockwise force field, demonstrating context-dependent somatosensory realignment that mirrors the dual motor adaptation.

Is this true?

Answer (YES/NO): NO